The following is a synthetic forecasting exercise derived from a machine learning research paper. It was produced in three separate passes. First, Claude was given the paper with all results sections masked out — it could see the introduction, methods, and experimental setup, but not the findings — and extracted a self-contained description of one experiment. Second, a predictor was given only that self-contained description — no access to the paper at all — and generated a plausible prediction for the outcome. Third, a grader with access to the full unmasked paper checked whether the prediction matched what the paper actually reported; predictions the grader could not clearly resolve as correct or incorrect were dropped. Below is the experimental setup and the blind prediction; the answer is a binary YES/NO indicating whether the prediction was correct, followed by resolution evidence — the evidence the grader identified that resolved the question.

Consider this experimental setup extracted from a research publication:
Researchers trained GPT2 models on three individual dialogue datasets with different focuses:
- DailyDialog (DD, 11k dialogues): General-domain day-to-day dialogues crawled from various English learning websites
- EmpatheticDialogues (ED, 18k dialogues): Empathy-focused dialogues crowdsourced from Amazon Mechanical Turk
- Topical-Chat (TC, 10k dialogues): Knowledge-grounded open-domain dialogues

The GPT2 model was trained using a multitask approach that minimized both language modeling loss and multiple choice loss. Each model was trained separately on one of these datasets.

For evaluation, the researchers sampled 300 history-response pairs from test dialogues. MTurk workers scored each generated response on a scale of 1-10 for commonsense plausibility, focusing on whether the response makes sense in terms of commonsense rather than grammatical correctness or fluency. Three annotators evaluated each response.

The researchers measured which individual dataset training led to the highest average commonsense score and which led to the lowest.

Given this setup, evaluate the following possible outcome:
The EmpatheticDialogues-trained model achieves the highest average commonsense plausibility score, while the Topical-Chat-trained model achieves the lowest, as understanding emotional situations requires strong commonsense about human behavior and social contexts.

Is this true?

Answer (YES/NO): YES